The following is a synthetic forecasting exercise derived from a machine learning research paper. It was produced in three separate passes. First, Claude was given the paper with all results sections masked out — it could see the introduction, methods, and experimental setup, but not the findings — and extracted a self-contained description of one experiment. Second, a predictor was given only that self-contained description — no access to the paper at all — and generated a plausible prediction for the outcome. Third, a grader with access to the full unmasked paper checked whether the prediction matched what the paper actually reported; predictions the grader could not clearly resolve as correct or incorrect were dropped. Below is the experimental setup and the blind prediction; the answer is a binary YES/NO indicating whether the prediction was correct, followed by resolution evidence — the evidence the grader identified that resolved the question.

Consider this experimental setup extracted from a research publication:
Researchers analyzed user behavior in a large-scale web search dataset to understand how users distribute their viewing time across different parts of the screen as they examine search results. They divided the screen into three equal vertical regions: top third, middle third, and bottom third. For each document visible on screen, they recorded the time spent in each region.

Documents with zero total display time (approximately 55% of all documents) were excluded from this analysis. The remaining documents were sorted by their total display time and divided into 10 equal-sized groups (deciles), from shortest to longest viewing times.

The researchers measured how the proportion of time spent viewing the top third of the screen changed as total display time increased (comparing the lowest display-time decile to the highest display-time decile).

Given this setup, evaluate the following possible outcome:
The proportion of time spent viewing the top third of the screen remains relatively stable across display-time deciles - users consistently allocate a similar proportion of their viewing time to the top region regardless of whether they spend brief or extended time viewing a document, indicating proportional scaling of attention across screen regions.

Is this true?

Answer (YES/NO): NO